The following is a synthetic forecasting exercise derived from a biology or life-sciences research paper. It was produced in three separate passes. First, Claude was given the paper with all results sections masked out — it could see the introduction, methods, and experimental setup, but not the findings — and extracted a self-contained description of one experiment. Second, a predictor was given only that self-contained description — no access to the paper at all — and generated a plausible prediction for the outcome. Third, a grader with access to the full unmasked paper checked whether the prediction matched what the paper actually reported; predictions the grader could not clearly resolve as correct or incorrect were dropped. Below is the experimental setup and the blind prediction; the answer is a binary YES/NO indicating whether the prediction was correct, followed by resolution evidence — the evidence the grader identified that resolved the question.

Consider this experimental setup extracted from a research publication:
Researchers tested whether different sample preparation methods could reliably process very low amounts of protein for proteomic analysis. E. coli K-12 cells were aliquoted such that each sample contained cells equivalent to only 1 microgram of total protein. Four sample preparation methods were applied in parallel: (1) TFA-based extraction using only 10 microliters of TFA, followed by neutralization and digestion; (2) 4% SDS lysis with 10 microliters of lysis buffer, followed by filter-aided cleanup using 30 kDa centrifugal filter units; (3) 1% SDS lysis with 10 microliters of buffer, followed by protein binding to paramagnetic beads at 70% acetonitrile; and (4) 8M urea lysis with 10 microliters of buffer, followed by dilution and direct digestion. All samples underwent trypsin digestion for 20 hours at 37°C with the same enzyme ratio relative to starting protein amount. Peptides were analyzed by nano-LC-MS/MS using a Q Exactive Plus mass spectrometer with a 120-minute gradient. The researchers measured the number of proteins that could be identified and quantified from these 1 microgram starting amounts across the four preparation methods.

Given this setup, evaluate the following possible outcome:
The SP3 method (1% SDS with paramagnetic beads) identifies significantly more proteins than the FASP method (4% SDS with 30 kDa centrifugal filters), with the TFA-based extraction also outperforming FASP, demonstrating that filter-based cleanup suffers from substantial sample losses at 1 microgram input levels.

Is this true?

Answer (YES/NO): NO